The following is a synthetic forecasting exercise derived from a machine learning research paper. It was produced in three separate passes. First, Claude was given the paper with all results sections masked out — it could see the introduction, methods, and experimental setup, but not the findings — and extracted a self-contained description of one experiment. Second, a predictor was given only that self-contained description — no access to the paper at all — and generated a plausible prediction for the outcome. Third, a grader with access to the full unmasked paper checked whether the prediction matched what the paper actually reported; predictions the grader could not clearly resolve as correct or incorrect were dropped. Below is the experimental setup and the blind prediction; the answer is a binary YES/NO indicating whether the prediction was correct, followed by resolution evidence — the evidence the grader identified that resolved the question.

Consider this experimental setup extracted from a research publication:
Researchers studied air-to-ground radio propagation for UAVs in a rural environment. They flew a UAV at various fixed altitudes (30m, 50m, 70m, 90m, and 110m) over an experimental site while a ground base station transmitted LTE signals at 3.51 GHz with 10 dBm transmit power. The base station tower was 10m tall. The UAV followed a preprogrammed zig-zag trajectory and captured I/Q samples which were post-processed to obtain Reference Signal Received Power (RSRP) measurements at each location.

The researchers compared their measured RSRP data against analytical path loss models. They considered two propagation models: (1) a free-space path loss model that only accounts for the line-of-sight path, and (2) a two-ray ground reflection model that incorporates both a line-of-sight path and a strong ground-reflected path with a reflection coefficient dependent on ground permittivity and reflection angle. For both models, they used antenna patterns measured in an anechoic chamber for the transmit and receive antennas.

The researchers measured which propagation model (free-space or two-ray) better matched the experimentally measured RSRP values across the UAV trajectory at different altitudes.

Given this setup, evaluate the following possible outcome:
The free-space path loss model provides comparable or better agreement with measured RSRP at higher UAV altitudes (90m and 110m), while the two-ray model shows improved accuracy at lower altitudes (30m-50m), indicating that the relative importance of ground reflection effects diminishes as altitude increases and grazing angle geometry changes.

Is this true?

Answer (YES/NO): NO